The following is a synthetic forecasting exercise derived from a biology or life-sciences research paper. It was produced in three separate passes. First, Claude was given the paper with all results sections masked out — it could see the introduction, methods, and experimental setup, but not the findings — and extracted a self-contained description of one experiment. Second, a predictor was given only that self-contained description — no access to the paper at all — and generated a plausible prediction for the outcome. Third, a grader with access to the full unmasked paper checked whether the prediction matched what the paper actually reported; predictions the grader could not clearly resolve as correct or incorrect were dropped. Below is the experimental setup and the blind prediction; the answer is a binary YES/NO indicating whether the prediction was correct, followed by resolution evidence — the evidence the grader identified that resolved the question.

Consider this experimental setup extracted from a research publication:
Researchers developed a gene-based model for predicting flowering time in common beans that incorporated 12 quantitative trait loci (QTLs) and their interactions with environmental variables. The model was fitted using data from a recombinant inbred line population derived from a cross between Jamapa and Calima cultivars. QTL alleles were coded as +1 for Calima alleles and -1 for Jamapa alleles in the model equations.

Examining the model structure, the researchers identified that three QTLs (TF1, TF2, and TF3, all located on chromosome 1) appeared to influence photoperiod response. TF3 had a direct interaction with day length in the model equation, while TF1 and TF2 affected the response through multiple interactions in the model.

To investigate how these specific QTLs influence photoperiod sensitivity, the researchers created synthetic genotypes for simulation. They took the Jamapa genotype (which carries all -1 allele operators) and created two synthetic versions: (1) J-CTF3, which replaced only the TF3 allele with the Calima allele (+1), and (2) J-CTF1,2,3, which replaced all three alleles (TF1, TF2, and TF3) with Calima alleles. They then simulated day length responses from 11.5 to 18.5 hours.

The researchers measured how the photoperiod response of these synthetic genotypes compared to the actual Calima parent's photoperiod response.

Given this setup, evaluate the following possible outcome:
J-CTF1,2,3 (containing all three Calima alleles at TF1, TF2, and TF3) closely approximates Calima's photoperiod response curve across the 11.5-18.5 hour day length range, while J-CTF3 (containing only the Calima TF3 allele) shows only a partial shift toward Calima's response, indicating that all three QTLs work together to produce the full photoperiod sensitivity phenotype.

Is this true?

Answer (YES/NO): NO